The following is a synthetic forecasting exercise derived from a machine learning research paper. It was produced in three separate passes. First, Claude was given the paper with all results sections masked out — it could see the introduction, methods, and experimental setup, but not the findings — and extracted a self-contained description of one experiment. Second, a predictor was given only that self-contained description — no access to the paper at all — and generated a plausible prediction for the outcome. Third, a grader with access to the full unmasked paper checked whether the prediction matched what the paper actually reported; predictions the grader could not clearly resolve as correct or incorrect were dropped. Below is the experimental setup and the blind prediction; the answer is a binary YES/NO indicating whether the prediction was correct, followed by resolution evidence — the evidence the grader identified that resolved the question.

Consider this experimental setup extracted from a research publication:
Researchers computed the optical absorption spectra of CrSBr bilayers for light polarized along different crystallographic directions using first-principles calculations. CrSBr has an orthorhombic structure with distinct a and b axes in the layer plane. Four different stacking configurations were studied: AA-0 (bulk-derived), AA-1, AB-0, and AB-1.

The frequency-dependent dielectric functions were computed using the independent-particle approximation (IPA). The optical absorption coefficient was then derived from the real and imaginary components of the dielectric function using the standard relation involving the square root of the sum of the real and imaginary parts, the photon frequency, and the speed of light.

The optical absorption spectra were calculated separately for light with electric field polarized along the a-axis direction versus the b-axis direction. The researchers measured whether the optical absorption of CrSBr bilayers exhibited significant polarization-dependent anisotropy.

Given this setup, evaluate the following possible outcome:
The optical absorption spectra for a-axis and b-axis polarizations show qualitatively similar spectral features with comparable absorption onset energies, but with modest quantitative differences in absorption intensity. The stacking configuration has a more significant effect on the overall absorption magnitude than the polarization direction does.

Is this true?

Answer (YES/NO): NO